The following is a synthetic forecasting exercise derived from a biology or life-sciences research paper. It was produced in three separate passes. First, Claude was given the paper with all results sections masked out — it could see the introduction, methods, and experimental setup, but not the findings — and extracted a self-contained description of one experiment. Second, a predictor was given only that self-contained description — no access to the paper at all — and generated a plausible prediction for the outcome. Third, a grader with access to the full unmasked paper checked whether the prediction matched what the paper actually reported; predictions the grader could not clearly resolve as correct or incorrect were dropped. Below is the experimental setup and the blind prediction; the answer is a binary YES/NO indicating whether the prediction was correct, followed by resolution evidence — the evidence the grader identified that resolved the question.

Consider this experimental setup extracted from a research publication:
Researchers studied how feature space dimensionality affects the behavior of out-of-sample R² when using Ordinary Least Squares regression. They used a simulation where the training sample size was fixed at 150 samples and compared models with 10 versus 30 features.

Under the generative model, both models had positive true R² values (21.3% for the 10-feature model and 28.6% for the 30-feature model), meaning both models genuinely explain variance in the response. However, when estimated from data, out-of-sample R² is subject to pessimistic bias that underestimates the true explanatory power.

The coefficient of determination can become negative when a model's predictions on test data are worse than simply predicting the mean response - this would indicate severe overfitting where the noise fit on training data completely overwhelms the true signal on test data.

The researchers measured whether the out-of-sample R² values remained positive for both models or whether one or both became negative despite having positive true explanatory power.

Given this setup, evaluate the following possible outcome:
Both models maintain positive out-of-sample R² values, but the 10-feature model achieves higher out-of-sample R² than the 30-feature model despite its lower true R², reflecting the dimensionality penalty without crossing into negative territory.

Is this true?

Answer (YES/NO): YES